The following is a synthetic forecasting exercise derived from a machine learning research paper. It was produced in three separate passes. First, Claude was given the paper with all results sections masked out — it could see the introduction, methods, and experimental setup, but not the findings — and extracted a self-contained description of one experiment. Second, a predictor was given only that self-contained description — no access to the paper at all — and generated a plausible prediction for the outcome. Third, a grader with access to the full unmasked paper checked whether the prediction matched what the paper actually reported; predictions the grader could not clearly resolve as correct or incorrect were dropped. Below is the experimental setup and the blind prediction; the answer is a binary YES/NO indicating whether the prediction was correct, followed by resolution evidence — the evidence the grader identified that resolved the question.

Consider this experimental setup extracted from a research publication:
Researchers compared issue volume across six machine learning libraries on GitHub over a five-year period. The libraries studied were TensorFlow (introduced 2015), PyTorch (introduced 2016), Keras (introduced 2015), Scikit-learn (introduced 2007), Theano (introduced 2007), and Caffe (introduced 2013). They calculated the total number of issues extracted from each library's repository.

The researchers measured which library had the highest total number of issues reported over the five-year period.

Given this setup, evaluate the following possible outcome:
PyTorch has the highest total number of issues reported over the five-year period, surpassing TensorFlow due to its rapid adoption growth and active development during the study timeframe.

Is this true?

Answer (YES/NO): NO